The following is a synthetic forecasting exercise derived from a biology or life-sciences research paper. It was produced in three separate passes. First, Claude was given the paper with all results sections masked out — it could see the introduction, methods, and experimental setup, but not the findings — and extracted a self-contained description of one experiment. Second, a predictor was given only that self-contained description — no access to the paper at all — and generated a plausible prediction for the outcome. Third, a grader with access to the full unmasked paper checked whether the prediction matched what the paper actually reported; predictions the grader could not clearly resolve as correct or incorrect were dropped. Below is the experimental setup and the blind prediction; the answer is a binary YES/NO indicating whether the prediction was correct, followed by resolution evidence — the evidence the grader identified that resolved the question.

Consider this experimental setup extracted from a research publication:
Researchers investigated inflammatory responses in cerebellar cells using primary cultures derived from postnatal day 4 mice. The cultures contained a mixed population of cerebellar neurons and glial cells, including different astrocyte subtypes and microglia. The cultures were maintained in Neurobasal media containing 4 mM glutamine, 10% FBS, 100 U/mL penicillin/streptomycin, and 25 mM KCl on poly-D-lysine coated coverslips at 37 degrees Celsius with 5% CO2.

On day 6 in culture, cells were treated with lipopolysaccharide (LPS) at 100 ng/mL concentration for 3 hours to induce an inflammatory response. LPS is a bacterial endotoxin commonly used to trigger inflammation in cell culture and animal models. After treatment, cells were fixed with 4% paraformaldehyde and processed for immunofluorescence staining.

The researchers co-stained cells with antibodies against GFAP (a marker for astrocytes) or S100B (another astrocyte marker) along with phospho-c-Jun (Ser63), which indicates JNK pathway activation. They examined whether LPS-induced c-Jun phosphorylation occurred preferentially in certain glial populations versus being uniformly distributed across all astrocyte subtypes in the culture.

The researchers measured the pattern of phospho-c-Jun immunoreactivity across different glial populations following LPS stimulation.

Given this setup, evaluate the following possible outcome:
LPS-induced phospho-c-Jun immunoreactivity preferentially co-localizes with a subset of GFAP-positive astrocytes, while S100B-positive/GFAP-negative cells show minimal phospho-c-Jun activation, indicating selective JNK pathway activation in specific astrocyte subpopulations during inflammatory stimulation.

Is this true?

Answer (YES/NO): NO